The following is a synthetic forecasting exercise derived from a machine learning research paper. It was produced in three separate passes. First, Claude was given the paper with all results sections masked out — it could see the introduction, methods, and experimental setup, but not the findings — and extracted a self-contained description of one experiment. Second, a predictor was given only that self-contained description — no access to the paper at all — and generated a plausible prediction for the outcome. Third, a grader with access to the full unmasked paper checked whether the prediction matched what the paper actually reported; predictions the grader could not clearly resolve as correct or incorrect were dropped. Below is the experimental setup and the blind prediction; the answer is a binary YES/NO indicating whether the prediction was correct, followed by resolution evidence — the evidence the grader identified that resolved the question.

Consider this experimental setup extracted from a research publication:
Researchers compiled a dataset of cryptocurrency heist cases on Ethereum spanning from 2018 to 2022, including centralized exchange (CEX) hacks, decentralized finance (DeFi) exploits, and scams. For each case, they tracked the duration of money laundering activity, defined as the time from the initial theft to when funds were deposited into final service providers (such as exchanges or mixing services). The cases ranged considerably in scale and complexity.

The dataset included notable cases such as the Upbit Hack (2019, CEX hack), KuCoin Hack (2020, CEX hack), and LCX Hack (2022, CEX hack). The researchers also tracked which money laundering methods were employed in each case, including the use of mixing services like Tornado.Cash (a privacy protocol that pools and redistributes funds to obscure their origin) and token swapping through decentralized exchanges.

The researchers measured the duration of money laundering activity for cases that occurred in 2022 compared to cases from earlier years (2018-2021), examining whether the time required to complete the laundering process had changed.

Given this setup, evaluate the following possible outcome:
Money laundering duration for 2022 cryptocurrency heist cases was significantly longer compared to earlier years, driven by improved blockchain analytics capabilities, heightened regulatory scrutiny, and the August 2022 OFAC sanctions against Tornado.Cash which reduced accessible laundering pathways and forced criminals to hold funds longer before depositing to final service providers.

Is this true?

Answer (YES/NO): NO